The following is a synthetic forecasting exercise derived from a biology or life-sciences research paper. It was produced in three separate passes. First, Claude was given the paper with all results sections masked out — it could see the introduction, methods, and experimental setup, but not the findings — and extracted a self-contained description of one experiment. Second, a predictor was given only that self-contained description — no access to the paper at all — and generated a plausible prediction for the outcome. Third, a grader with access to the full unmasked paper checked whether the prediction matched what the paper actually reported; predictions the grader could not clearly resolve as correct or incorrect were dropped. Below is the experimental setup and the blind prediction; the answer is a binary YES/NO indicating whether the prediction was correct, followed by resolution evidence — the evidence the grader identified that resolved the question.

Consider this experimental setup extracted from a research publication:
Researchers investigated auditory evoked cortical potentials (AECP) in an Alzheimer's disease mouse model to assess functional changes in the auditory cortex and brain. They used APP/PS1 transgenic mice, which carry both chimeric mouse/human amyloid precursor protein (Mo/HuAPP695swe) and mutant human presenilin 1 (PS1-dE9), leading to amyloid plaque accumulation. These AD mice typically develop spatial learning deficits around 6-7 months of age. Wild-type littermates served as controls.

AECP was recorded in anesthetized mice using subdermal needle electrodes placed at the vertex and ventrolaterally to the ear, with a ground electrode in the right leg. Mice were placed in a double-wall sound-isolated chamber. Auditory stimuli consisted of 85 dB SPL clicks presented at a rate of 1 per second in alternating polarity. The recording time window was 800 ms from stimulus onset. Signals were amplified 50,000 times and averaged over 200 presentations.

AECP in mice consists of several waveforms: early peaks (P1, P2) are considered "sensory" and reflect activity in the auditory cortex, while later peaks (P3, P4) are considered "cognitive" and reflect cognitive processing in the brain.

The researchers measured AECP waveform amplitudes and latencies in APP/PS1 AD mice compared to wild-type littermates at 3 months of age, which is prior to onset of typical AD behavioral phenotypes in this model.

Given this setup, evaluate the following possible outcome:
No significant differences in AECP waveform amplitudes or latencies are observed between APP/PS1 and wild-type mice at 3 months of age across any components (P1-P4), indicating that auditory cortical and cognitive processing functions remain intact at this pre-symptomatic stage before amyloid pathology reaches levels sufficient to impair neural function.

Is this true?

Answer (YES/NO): NO